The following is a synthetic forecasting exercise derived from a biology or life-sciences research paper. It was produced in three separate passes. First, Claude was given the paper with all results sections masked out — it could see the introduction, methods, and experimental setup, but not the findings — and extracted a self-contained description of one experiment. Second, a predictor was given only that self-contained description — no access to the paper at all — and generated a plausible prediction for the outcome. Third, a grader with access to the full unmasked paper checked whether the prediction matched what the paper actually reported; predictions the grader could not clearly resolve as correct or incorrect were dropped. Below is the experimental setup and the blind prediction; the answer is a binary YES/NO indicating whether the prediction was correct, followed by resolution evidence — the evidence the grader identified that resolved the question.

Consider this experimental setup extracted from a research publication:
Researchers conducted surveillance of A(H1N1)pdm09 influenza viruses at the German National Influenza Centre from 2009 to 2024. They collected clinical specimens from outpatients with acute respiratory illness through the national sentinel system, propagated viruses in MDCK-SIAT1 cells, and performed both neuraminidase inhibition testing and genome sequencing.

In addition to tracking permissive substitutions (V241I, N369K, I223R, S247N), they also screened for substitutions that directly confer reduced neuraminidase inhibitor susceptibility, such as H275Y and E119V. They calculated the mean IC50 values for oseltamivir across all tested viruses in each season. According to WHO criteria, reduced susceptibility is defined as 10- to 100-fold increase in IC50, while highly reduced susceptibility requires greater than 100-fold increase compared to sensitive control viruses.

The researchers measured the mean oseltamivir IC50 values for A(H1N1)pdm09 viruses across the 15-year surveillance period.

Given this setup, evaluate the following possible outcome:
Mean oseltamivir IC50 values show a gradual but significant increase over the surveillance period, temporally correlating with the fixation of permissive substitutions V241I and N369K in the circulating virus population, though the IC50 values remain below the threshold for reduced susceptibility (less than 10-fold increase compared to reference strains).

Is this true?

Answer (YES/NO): NO